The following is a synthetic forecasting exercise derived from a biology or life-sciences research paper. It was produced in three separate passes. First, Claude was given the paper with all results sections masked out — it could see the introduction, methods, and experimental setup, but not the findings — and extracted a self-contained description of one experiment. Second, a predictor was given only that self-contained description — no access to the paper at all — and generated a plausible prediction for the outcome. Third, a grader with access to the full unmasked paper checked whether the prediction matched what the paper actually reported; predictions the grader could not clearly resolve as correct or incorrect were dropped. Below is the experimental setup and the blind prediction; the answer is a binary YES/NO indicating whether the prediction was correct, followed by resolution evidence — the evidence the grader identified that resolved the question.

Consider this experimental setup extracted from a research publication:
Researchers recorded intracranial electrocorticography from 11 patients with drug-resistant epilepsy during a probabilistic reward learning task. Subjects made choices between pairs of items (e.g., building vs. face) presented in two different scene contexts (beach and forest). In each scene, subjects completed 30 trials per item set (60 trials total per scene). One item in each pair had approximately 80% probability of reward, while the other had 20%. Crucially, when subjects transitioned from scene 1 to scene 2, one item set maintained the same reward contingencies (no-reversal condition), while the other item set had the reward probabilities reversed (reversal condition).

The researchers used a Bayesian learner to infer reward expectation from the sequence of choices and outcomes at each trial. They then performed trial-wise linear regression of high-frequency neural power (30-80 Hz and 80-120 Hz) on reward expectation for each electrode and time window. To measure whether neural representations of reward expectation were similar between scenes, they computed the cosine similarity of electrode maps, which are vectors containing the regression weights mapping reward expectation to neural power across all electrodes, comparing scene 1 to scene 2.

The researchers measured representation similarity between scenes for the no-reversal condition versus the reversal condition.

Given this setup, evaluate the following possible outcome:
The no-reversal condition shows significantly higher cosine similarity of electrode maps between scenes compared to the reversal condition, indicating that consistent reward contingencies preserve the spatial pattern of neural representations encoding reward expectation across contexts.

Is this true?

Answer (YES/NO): YES